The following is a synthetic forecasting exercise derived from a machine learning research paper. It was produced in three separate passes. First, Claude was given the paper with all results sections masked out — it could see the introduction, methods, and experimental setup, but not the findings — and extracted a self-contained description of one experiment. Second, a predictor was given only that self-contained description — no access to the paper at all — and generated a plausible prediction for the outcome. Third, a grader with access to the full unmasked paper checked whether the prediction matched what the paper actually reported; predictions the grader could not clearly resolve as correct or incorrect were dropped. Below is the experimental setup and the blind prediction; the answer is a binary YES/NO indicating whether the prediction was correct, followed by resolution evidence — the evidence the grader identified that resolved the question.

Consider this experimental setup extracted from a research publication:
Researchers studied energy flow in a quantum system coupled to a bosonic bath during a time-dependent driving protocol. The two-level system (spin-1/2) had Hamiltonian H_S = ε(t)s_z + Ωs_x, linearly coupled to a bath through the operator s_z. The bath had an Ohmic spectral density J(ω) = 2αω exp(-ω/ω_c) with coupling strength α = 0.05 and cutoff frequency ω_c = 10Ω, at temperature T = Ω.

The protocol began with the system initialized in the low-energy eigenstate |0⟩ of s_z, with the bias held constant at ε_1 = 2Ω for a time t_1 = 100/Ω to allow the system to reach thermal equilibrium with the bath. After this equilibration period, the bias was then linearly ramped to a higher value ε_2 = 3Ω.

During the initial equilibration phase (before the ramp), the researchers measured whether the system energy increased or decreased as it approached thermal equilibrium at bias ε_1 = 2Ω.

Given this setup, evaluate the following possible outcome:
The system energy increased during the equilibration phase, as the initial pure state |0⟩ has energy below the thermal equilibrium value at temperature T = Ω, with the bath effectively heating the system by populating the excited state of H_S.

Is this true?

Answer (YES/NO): YES